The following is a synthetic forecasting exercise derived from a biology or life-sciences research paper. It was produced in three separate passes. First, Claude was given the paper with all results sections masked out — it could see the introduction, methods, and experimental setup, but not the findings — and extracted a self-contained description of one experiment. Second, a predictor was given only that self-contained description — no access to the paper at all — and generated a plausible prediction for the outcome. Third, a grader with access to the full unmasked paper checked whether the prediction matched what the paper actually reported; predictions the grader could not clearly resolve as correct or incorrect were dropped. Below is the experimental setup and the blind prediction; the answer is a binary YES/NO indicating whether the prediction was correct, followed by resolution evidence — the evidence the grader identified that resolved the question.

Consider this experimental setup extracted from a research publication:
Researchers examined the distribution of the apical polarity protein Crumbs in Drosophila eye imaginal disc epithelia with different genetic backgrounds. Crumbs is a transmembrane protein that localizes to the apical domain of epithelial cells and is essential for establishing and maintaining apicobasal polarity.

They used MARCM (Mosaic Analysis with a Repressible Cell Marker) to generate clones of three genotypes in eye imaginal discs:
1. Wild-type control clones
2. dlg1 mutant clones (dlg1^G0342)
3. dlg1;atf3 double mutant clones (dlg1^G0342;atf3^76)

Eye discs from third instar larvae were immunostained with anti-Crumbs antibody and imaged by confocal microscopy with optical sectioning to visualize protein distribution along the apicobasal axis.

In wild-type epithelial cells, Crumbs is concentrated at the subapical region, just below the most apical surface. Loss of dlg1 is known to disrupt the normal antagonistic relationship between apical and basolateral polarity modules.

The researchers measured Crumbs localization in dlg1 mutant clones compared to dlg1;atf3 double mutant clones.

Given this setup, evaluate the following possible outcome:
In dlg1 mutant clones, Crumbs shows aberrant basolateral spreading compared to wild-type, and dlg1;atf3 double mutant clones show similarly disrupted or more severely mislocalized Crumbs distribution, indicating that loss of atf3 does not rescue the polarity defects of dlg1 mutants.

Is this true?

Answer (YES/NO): NO